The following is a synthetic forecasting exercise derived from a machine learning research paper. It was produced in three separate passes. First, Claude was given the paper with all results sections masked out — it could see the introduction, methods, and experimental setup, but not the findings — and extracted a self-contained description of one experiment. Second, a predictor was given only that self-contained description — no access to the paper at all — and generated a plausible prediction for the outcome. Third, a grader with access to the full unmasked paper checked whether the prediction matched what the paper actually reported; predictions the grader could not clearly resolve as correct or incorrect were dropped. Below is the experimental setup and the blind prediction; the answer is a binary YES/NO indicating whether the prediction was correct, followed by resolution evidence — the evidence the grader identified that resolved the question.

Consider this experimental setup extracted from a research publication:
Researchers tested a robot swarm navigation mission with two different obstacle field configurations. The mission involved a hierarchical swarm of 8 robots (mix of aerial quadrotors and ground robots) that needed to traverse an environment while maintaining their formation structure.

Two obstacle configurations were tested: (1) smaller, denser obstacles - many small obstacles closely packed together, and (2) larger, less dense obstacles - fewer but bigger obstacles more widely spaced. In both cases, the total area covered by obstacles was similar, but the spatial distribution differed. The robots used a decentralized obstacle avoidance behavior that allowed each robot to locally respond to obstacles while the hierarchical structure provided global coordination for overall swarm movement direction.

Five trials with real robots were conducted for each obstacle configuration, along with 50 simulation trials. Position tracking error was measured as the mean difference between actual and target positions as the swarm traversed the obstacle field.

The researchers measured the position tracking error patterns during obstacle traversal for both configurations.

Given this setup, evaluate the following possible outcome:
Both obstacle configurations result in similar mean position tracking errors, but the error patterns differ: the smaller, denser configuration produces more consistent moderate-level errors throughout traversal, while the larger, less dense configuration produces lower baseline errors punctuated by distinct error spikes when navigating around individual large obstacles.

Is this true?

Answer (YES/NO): NO